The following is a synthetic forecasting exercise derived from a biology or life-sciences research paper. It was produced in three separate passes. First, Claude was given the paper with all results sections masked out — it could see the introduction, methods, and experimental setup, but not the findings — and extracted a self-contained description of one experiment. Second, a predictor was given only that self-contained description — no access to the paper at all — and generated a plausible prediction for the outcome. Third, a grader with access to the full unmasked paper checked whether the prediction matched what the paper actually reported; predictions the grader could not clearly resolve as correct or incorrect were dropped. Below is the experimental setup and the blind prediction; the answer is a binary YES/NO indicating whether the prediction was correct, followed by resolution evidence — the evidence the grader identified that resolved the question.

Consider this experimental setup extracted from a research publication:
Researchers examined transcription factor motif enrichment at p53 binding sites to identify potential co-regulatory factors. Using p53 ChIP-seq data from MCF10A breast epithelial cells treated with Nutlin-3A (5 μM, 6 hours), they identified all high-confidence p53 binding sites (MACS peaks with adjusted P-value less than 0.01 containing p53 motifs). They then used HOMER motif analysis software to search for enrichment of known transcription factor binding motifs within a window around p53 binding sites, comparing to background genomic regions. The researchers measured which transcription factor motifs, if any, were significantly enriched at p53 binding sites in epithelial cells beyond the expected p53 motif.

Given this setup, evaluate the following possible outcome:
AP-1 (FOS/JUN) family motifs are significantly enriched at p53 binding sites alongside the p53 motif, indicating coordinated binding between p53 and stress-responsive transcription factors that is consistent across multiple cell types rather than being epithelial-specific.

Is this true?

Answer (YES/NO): NO